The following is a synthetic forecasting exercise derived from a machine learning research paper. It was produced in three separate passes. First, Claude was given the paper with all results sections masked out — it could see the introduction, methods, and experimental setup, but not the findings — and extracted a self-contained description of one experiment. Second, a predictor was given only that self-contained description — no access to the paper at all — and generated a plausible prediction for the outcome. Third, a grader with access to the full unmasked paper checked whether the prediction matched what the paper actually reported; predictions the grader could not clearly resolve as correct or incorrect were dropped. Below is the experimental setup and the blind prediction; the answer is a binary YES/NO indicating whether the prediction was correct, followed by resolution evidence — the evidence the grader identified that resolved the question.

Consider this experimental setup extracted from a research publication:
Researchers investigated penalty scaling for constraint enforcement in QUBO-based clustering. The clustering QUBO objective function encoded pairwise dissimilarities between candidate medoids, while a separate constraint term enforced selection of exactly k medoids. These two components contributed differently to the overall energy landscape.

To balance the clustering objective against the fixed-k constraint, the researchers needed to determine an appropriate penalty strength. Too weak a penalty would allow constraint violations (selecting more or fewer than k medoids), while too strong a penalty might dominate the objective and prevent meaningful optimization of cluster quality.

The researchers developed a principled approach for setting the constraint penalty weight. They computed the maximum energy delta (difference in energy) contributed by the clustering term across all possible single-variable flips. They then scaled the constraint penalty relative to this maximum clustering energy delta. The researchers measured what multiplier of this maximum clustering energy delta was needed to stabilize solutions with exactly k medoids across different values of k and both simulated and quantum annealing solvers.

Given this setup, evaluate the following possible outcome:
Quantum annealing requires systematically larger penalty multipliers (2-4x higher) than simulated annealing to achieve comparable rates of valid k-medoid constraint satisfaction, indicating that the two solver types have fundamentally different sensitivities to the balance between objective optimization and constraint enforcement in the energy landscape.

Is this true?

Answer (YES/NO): NO